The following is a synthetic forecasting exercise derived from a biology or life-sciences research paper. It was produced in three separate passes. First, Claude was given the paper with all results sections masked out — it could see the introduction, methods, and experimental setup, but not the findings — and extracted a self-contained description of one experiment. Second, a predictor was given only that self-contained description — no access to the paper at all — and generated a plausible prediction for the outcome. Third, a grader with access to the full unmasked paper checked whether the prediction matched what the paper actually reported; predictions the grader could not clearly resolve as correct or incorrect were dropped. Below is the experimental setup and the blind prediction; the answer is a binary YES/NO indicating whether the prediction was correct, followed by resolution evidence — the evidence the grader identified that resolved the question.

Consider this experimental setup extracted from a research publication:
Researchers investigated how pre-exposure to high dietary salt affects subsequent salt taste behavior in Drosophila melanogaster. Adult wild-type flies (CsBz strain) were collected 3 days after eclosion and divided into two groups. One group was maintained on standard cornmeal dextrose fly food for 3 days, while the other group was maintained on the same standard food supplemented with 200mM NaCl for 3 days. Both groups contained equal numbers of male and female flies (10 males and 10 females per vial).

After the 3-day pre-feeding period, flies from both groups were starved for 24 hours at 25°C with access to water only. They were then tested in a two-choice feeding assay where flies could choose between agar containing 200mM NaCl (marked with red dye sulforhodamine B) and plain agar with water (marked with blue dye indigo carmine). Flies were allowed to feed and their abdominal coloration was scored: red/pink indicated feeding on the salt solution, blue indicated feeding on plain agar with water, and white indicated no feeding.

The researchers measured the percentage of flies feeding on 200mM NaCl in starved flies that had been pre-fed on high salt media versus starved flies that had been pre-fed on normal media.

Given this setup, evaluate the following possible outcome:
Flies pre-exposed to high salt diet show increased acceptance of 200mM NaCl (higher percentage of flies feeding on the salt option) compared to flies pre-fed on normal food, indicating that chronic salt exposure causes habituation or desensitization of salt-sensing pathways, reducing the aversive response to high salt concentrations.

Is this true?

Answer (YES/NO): NO